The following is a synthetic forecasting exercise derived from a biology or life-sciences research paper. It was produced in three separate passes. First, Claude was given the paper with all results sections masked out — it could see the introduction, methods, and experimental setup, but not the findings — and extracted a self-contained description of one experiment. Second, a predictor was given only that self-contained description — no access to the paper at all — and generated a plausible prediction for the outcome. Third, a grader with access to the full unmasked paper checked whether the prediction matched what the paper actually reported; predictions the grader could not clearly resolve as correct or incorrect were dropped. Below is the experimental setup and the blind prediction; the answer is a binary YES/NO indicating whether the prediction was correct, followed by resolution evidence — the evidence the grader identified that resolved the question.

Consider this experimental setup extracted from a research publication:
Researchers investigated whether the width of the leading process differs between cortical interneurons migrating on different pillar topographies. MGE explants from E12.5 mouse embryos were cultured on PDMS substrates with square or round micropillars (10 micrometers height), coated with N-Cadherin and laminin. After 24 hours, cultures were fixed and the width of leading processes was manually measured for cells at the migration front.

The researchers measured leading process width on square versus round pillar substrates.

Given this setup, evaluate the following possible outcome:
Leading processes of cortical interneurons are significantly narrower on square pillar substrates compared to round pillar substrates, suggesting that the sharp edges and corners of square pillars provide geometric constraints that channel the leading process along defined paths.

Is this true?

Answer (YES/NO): YES